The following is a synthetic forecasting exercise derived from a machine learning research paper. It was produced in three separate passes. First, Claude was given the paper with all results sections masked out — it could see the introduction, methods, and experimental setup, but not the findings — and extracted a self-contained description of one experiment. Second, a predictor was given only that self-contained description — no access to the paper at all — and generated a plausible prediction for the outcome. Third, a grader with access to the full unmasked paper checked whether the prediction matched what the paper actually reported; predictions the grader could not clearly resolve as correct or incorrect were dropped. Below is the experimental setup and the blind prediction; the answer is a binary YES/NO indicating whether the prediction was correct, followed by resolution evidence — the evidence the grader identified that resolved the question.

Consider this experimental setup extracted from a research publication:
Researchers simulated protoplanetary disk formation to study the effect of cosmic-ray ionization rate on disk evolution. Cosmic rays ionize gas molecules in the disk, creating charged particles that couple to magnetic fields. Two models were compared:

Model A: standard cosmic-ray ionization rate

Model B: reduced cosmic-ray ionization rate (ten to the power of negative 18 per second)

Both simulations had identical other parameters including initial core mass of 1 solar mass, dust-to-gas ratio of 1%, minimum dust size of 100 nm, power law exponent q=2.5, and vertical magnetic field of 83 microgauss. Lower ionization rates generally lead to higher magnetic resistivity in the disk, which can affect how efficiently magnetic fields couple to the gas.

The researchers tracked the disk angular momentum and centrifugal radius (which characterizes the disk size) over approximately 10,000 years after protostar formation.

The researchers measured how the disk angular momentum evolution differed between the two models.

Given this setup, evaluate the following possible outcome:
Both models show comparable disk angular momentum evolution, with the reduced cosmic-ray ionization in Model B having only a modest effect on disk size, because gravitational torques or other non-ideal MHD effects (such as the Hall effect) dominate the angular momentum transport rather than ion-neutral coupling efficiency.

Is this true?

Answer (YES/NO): NO